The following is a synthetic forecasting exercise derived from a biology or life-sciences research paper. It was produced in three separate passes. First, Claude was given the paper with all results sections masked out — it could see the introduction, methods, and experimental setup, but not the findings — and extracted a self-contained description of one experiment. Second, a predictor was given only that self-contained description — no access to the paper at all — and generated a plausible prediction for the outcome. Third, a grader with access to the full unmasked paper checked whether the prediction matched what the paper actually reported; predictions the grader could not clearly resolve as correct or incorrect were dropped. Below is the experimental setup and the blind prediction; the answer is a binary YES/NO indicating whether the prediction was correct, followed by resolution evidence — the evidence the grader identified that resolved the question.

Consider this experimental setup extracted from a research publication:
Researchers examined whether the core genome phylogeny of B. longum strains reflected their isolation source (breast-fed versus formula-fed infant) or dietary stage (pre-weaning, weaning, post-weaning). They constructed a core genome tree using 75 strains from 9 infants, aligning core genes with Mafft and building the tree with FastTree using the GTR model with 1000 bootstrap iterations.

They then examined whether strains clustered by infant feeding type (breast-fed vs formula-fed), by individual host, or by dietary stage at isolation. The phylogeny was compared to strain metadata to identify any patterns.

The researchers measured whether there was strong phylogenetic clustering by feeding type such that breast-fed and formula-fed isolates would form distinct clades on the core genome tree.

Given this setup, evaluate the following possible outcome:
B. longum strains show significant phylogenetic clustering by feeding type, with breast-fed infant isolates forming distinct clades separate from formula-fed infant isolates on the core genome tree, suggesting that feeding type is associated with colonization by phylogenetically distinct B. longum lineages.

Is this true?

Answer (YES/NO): NO